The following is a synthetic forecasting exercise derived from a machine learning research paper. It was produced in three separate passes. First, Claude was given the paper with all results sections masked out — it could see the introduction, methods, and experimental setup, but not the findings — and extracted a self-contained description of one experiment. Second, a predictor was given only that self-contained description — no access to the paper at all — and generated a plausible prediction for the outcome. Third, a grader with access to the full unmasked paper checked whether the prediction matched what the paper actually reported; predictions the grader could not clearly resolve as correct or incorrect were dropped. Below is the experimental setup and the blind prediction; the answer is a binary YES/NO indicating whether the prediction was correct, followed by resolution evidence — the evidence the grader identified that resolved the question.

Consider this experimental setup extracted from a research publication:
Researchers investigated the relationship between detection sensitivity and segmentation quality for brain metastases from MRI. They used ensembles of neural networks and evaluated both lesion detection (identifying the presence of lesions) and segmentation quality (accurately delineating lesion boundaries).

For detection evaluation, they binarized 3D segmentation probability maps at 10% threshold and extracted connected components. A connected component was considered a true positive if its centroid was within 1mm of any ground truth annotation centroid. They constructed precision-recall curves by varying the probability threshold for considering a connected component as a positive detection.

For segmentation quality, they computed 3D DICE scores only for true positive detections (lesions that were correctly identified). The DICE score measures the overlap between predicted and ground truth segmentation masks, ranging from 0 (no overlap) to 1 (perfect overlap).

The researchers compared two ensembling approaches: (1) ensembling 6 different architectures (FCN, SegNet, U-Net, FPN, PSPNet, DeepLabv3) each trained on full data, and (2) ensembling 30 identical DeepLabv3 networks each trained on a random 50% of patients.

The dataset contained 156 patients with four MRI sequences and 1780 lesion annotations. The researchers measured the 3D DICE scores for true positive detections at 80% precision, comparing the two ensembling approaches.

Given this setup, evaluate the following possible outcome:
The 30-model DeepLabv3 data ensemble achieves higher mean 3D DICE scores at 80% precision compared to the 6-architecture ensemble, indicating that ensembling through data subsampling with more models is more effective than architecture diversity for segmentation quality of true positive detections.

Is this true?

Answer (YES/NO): YES